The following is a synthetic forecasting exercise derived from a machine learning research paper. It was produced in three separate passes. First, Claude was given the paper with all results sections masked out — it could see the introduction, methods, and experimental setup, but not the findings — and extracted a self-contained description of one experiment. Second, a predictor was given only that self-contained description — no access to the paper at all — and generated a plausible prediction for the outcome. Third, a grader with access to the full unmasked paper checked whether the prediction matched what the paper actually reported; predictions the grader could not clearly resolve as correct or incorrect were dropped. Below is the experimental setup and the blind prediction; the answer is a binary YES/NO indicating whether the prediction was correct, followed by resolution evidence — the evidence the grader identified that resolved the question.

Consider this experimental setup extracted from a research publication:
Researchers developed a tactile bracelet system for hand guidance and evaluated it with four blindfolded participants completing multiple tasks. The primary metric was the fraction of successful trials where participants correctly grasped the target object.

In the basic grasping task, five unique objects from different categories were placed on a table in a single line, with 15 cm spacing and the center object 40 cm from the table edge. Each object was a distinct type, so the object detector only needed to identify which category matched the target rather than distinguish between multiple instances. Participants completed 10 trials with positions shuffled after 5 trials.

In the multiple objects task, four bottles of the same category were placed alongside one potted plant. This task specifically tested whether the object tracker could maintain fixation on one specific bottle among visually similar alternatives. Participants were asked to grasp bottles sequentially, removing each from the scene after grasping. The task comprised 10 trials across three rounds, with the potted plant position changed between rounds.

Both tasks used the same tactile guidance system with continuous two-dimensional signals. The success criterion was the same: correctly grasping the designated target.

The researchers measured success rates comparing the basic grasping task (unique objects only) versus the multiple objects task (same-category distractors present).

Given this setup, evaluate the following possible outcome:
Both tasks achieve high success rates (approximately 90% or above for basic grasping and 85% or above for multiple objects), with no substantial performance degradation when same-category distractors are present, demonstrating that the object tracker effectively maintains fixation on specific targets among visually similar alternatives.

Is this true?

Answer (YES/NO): NO